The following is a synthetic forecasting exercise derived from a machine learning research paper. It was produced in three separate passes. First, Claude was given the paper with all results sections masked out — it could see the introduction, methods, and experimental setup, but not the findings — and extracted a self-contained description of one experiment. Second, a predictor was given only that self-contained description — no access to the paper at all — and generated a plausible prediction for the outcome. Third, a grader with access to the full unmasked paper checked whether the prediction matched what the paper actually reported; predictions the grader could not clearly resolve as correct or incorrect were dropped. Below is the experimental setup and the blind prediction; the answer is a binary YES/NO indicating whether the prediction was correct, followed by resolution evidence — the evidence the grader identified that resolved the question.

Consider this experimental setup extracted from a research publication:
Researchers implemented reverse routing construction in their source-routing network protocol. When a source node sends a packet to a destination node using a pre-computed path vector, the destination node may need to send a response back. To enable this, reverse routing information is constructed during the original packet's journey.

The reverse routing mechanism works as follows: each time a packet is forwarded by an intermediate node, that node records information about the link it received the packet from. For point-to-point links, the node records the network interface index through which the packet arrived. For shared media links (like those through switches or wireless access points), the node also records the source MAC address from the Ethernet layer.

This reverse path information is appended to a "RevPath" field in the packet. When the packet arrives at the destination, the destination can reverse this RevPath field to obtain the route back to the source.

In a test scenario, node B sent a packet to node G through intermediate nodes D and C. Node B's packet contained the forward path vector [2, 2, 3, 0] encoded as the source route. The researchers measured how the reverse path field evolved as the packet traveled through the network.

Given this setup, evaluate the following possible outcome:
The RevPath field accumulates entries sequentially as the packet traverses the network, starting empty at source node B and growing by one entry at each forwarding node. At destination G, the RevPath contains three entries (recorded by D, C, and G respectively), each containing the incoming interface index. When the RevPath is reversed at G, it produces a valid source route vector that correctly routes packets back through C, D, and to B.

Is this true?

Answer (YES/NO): NO